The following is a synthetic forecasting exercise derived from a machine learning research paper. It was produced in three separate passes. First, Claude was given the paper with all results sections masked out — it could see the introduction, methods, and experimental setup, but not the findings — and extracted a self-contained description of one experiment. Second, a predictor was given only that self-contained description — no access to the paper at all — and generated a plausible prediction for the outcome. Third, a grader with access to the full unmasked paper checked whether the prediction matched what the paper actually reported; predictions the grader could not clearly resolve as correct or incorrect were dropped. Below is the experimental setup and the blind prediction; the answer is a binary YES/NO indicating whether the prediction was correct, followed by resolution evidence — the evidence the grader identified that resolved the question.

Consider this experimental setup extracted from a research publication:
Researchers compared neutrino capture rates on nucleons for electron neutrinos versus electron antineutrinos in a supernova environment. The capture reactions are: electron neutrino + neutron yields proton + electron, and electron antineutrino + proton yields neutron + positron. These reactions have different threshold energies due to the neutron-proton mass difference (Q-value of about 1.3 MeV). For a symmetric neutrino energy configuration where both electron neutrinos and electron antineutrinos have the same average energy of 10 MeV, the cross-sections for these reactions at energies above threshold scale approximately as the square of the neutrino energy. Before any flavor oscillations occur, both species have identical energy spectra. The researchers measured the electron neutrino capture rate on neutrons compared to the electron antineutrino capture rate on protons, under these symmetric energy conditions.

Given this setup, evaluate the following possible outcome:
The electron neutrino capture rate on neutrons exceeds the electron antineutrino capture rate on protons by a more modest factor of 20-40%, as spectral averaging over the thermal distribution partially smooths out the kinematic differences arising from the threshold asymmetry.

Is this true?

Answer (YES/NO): NO